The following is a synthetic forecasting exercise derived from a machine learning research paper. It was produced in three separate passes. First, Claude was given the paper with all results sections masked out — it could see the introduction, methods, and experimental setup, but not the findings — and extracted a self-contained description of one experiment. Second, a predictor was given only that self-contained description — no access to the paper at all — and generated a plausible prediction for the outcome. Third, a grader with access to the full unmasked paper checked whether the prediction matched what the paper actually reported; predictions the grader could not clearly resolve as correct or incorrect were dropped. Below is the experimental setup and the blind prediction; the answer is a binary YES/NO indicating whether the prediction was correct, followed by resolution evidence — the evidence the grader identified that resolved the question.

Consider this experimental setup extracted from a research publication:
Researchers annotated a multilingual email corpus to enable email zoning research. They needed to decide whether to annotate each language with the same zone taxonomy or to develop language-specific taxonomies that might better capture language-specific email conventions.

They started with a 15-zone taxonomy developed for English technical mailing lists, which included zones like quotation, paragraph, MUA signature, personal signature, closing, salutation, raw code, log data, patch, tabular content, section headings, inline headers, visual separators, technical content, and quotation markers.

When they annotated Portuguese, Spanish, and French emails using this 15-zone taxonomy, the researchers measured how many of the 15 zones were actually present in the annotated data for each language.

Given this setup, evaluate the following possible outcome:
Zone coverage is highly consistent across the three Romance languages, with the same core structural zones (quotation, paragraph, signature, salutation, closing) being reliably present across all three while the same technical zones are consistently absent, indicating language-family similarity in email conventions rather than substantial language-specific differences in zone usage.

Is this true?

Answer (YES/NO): NO